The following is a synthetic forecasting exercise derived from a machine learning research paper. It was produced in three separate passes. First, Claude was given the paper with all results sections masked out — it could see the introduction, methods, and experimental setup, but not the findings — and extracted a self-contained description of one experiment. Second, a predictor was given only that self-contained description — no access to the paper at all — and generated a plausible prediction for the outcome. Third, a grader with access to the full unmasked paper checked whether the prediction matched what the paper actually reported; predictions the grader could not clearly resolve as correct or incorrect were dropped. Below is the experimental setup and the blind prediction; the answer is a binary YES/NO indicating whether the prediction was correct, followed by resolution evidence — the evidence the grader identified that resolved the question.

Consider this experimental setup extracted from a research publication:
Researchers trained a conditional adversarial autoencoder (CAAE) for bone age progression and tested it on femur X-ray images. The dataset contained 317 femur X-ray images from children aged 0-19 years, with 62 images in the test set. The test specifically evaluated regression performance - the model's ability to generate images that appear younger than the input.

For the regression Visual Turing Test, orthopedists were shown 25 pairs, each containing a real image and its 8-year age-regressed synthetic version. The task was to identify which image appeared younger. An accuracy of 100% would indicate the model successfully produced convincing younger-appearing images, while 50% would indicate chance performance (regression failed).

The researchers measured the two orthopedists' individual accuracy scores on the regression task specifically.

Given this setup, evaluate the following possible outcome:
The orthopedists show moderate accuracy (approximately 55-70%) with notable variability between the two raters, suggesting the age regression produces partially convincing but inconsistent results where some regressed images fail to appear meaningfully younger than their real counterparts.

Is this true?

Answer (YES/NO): NO